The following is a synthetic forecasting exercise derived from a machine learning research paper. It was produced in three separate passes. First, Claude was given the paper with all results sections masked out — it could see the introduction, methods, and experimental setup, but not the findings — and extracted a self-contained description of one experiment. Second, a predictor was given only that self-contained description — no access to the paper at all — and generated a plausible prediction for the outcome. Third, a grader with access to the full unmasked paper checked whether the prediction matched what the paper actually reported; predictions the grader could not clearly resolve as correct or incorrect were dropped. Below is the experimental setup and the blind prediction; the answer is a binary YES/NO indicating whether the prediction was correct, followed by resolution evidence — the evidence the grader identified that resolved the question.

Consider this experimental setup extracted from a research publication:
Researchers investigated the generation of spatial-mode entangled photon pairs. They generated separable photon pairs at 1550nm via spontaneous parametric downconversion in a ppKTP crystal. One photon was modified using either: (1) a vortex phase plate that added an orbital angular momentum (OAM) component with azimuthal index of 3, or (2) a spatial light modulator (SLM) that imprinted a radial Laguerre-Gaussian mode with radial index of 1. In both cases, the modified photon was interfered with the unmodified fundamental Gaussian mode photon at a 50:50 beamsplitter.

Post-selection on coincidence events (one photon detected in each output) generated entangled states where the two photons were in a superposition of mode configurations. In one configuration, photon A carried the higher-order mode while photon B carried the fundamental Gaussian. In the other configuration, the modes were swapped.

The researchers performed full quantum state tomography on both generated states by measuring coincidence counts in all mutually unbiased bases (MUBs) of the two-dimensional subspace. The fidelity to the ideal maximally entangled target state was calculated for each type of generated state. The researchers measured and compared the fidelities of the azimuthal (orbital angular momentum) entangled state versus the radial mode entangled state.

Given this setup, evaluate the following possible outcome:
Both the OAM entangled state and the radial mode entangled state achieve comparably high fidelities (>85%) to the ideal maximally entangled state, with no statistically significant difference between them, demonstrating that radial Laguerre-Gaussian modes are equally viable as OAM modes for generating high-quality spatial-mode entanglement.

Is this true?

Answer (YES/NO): NO